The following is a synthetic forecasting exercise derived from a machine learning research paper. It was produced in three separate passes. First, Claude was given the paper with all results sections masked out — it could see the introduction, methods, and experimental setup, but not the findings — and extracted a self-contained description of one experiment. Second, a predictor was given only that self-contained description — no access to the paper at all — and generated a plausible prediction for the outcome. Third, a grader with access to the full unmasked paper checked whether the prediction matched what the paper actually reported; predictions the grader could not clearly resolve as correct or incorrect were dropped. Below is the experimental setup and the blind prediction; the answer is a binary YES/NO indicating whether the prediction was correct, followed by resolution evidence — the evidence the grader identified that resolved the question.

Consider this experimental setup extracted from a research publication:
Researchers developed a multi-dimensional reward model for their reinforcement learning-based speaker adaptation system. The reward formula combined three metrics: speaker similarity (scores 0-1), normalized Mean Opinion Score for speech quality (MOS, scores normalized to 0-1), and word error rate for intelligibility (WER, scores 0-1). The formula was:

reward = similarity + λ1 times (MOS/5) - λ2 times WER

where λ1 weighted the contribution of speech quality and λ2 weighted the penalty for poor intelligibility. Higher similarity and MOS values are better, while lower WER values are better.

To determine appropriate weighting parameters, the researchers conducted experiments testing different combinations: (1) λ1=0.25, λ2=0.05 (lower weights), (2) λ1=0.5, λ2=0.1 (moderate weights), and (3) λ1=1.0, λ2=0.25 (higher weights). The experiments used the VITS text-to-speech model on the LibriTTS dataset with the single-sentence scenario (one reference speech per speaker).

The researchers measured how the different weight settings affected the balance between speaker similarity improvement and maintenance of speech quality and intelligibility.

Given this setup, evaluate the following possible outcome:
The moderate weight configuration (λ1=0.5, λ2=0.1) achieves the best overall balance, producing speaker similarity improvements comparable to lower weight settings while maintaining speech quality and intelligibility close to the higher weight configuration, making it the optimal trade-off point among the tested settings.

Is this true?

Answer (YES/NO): YES